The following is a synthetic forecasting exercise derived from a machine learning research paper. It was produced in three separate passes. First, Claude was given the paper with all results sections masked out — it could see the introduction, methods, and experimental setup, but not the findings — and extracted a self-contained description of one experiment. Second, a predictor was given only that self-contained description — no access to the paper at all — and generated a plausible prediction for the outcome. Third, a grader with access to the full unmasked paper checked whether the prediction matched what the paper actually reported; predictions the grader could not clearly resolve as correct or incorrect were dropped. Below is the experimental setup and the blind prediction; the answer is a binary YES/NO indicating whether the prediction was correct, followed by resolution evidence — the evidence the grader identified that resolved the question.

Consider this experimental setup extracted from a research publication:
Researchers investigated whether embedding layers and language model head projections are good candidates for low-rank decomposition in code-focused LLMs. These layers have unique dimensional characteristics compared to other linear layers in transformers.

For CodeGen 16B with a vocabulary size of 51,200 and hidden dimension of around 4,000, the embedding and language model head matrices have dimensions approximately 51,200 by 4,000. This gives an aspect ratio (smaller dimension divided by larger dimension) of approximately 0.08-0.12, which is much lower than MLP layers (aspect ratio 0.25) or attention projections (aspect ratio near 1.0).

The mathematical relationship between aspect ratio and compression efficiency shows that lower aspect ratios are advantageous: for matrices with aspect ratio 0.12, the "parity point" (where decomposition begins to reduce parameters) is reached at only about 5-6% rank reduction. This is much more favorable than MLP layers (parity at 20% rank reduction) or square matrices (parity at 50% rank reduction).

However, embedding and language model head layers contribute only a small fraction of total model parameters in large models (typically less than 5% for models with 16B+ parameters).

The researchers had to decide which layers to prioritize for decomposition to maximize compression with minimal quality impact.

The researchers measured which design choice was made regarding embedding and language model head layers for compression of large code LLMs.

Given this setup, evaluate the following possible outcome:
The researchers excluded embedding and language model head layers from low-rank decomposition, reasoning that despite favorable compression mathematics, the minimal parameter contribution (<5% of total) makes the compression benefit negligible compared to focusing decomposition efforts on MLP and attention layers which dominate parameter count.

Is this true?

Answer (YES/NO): YES